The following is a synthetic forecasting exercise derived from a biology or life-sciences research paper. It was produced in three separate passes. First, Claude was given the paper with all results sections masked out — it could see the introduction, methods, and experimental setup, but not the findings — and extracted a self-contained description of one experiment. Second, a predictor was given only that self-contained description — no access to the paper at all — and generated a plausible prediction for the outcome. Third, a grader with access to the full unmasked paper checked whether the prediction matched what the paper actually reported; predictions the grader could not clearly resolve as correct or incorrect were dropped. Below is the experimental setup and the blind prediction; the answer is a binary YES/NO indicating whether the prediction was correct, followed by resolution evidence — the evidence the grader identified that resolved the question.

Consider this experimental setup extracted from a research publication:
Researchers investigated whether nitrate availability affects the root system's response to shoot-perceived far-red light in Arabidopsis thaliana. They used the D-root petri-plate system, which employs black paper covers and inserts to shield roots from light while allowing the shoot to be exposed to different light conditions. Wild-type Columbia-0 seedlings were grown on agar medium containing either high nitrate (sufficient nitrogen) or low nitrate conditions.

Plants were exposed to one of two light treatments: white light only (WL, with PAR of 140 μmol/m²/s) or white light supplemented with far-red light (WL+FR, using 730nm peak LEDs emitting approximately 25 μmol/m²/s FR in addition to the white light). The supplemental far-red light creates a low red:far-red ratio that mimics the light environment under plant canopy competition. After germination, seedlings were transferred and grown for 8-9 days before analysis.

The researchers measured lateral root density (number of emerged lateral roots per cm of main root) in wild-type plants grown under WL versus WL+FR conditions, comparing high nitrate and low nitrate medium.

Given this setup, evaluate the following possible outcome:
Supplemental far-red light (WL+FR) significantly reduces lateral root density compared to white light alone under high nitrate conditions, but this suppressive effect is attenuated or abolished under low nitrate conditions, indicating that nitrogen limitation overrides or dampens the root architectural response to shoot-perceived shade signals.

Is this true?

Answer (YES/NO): YES